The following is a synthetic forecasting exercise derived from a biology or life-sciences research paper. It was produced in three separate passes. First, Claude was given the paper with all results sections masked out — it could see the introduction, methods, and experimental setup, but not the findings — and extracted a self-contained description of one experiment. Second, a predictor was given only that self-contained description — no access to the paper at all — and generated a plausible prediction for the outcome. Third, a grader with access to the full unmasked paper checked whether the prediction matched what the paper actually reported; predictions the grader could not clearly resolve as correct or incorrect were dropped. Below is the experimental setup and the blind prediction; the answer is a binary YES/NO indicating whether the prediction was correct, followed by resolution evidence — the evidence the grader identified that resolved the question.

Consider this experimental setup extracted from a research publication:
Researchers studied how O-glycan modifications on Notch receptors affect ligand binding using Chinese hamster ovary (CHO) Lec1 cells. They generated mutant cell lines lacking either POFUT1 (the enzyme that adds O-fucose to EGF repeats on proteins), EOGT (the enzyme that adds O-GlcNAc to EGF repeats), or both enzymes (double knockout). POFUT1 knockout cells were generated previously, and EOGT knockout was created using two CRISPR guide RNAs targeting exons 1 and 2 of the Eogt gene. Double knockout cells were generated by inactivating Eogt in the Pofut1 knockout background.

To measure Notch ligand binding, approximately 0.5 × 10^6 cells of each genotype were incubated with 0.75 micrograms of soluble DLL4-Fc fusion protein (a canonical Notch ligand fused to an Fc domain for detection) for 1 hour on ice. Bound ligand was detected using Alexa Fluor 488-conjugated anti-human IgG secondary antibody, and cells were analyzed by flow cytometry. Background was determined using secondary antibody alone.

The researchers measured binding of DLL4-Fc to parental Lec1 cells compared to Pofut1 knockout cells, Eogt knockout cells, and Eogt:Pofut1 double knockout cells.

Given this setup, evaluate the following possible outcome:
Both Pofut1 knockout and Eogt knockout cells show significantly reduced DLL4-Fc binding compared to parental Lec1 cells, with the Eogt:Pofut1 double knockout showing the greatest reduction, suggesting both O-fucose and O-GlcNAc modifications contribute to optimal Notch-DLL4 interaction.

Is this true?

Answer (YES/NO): NO